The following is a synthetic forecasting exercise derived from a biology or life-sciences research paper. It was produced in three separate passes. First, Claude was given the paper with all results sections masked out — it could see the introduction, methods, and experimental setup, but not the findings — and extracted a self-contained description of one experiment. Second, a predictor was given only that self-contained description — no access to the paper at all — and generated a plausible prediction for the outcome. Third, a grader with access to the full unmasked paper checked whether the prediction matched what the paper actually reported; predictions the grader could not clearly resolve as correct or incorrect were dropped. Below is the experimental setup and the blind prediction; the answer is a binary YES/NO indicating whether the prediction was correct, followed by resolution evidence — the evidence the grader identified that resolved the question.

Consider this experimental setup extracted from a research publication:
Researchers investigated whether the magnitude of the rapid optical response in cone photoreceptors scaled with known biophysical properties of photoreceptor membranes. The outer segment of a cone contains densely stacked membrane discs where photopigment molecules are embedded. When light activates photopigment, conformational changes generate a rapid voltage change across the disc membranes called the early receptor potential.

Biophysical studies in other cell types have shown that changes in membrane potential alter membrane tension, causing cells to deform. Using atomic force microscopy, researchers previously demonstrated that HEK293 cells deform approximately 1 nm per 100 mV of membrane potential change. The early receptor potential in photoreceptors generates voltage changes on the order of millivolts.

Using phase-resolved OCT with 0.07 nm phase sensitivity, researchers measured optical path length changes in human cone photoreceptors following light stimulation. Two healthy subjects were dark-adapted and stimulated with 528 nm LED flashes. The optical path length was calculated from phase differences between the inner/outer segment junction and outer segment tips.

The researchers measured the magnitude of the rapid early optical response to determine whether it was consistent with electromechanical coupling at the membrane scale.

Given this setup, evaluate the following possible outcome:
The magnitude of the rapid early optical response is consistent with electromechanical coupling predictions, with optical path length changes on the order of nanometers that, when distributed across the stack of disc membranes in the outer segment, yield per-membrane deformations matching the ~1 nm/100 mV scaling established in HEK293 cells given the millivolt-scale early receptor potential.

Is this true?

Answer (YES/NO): NO